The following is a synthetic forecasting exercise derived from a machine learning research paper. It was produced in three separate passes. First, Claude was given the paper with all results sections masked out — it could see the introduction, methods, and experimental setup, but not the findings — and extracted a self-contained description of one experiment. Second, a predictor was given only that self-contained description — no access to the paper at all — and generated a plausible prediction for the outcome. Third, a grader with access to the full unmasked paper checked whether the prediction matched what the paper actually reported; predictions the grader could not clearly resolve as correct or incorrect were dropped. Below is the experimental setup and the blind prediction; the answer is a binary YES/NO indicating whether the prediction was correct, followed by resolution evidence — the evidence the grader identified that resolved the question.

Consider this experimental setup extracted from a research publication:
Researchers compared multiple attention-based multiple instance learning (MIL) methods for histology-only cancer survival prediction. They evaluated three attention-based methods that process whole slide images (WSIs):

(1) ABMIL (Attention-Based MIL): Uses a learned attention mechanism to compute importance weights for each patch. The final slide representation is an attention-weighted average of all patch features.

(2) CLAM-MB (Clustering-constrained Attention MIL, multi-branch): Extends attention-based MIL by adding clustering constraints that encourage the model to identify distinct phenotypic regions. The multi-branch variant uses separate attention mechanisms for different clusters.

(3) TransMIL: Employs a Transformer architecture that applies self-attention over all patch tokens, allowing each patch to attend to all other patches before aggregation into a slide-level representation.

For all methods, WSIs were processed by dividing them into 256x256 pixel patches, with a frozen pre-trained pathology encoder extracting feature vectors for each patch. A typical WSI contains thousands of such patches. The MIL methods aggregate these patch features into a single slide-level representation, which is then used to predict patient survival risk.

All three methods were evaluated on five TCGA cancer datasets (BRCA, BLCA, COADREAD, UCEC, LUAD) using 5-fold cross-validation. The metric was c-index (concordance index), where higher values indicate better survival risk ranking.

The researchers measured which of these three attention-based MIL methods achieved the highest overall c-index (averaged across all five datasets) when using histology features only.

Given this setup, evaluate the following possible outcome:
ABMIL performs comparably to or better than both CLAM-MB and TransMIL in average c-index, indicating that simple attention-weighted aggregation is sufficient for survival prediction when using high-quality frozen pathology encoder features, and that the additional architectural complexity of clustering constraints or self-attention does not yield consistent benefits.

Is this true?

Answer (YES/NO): NO